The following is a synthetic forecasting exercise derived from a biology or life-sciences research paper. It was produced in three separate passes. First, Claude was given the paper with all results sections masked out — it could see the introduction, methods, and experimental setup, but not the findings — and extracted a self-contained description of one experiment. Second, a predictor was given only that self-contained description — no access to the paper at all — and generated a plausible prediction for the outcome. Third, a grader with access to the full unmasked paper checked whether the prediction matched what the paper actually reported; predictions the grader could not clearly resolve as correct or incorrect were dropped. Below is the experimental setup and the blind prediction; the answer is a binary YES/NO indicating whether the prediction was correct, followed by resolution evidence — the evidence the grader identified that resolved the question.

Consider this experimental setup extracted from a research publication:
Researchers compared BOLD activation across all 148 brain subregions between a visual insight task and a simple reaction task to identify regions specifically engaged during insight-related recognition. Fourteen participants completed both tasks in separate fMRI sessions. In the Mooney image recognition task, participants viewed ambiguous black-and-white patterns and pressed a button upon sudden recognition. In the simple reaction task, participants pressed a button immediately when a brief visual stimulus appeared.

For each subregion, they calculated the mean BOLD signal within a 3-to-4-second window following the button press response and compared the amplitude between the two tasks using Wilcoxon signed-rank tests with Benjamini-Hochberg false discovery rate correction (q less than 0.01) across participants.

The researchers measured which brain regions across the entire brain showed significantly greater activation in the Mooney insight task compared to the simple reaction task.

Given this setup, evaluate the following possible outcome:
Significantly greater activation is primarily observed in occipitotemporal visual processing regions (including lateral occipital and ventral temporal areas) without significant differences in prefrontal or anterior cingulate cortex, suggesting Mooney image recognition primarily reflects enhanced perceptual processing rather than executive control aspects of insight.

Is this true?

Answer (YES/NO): NO